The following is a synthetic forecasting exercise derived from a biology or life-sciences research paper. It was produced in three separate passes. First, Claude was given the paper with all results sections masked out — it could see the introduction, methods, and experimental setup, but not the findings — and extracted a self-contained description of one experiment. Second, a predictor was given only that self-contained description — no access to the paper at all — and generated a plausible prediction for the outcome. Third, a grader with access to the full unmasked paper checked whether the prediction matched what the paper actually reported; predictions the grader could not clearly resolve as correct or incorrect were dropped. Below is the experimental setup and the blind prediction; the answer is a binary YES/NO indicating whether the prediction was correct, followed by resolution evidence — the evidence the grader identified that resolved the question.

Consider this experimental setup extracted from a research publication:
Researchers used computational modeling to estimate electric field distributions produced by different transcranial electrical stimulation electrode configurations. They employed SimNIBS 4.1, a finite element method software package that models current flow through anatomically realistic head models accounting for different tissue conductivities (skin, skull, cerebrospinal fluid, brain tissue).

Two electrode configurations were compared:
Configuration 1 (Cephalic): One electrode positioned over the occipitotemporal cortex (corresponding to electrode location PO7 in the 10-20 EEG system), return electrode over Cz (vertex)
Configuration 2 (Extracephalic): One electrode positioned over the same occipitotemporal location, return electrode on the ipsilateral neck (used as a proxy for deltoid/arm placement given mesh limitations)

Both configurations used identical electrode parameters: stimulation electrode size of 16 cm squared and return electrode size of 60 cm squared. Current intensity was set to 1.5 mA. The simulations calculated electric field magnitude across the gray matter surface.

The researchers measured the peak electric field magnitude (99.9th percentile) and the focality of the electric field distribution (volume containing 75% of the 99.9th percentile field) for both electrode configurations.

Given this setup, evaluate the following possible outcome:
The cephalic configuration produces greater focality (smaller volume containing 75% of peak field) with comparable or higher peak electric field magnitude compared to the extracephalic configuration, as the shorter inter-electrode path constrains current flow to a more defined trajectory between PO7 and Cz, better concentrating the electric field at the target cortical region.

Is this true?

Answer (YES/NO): NO